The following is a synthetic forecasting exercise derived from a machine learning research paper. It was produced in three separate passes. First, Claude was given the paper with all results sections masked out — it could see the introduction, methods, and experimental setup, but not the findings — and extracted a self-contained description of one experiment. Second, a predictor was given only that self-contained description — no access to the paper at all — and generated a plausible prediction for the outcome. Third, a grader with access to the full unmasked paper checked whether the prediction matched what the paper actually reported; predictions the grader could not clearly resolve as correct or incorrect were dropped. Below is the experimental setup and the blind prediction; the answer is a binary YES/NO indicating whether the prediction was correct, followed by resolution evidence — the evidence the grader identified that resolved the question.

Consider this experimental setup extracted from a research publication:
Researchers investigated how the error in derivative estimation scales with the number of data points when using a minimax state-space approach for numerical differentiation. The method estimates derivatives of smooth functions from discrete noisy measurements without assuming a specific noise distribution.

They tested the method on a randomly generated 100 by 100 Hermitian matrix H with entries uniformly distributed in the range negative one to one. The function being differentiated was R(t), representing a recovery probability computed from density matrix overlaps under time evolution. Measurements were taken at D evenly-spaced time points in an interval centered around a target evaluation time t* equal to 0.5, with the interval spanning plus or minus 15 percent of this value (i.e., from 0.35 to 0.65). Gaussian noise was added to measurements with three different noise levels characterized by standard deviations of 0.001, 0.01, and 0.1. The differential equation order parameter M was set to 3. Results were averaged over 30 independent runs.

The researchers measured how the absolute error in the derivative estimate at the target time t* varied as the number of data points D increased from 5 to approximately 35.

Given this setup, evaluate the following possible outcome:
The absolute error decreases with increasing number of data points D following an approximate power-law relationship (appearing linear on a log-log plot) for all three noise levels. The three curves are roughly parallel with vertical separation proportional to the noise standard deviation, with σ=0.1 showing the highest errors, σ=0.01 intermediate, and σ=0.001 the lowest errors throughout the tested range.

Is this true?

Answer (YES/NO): NO